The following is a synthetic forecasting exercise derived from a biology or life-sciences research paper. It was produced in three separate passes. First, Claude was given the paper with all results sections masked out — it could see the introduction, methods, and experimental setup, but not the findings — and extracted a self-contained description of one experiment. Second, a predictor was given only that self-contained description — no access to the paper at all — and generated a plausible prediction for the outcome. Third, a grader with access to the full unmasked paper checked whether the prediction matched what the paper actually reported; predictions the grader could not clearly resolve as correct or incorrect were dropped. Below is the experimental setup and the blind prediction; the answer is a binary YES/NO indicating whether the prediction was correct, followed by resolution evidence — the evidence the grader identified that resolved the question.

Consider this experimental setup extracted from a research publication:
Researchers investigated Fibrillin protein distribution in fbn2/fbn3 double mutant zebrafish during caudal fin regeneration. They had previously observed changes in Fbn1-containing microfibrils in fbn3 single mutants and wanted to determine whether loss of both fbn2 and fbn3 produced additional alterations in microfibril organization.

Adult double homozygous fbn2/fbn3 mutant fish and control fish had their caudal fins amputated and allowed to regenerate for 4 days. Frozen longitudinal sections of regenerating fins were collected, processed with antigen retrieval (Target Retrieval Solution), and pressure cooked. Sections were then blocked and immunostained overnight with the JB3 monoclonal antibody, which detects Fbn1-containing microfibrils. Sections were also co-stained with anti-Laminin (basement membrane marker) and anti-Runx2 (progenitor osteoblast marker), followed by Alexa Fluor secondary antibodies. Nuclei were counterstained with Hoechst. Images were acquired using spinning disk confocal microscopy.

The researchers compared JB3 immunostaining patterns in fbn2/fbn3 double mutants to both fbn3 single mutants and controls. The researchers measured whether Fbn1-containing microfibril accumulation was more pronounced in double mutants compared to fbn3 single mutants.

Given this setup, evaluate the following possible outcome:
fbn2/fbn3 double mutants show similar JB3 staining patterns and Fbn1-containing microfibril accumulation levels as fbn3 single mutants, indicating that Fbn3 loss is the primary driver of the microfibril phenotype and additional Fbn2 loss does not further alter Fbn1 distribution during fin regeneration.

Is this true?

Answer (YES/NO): NO